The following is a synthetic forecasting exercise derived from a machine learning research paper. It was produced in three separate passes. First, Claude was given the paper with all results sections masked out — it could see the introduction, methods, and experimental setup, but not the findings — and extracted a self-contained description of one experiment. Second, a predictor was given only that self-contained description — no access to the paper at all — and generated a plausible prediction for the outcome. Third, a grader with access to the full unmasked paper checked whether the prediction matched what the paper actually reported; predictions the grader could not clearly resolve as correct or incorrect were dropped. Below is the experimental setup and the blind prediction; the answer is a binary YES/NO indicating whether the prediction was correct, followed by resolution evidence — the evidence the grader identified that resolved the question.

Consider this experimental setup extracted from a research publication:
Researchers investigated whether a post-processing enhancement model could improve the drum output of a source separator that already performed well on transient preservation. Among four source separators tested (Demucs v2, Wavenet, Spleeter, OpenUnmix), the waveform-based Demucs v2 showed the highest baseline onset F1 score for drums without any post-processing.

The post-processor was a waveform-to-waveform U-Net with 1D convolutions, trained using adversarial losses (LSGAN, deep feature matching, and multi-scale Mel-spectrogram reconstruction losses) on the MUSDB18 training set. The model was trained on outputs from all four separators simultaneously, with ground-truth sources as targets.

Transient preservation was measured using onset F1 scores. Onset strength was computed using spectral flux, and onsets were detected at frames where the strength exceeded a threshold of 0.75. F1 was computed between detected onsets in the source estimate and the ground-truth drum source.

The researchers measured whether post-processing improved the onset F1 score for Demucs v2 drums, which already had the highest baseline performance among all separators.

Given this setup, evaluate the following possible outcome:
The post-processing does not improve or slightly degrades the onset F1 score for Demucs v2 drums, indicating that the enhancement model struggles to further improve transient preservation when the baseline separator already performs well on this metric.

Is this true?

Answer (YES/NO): YES